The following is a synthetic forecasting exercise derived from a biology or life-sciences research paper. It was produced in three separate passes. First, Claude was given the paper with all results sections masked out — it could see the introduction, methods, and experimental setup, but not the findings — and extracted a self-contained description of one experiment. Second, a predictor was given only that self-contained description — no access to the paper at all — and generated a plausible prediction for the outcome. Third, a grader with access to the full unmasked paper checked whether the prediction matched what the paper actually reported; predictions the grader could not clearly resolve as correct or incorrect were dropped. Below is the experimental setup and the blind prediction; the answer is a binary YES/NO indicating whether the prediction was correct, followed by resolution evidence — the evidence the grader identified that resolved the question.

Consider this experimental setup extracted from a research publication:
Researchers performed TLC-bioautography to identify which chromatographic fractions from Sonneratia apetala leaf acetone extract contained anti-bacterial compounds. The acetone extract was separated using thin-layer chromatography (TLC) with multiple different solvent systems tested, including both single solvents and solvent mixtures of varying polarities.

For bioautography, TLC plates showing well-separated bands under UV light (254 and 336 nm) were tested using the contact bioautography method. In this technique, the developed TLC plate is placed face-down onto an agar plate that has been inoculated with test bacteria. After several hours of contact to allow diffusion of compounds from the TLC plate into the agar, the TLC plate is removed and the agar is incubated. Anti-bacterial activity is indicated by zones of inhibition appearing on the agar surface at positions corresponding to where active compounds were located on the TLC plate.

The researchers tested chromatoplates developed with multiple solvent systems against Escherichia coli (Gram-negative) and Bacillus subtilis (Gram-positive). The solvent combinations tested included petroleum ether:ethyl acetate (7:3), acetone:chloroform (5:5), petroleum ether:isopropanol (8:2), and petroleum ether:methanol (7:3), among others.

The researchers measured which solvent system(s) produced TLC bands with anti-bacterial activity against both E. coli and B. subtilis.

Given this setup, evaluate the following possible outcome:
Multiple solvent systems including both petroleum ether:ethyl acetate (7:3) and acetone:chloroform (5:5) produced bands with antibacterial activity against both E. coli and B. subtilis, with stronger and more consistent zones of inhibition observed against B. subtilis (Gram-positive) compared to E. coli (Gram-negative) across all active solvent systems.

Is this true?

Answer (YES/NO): NO